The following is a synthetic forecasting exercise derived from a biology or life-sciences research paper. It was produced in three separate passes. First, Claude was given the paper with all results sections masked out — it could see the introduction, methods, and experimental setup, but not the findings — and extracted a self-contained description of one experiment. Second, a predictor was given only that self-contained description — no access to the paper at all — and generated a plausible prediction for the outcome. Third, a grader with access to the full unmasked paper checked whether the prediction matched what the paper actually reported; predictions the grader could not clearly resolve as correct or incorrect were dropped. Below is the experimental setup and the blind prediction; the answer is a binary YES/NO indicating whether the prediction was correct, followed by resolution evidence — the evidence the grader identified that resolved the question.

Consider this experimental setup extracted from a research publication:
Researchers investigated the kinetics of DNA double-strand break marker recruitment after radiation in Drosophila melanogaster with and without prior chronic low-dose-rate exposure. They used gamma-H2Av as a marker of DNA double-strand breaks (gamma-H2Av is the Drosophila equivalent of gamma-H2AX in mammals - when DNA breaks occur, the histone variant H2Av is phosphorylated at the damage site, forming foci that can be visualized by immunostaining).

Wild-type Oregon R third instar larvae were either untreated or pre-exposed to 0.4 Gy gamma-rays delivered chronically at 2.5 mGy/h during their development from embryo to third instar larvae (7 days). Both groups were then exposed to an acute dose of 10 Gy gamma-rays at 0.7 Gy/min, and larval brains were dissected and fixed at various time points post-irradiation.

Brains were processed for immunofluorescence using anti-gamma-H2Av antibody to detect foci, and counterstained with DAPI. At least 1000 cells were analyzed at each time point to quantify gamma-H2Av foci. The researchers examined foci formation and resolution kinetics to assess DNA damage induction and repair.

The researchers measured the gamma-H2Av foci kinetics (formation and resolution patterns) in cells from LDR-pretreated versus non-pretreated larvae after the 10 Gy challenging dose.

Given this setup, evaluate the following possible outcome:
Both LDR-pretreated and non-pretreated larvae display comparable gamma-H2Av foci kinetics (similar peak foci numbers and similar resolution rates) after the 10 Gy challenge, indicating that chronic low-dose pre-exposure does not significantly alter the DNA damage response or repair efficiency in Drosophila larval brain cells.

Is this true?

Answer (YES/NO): NO